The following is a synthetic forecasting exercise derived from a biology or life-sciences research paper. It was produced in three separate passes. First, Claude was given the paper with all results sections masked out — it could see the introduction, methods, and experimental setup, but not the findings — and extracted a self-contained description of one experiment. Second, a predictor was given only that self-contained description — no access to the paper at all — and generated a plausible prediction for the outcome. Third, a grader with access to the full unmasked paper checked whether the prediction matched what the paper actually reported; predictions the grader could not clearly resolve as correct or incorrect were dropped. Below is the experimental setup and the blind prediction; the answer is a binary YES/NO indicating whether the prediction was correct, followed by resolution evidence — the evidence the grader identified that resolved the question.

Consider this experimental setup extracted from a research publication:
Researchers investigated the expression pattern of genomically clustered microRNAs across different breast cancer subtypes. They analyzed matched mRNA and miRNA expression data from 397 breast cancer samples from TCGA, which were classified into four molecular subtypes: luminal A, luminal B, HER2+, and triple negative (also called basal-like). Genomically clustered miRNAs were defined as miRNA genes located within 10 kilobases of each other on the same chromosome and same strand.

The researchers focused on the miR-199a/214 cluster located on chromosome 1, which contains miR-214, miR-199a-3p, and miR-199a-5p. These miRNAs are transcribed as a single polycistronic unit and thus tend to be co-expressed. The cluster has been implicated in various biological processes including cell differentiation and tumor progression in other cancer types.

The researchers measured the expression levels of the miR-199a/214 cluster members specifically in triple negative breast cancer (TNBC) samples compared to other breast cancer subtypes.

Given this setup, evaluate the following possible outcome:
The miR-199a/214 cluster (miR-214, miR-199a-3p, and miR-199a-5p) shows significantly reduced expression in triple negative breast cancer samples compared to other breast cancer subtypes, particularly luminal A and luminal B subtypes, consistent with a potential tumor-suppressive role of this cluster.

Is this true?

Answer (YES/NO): YES